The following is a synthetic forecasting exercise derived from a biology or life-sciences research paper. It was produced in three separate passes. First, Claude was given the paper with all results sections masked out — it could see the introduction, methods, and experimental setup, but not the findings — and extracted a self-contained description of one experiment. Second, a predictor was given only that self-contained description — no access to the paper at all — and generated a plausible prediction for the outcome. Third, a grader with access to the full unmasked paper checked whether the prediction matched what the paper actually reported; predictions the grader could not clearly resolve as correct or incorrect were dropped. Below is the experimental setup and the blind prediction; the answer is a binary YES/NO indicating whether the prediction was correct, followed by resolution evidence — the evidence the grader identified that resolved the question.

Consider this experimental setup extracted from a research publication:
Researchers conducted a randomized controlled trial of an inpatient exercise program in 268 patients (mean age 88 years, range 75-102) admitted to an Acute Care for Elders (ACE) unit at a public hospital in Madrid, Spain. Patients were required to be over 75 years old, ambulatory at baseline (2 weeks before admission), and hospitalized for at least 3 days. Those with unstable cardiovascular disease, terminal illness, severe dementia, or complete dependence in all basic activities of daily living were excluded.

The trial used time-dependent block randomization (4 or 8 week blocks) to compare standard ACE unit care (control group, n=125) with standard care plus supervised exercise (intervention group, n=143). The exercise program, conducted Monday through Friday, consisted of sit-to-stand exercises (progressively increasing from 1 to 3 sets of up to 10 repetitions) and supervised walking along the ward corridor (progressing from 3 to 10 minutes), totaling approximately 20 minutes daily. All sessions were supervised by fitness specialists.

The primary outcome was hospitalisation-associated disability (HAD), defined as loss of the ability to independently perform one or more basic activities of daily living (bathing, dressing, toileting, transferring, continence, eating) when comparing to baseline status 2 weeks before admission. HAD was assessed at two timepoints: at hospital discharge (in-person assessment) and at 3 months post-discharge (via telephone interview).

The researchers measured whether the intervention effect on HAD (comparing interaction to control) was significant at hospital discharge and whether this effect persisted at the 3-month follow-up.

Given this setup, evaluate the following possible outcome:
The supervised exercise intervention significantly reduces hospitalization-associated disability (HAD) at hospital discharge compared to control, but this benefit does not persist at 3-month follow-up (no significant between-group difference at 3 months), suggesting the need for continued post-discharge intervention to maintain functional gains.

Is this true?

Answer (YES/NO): NO